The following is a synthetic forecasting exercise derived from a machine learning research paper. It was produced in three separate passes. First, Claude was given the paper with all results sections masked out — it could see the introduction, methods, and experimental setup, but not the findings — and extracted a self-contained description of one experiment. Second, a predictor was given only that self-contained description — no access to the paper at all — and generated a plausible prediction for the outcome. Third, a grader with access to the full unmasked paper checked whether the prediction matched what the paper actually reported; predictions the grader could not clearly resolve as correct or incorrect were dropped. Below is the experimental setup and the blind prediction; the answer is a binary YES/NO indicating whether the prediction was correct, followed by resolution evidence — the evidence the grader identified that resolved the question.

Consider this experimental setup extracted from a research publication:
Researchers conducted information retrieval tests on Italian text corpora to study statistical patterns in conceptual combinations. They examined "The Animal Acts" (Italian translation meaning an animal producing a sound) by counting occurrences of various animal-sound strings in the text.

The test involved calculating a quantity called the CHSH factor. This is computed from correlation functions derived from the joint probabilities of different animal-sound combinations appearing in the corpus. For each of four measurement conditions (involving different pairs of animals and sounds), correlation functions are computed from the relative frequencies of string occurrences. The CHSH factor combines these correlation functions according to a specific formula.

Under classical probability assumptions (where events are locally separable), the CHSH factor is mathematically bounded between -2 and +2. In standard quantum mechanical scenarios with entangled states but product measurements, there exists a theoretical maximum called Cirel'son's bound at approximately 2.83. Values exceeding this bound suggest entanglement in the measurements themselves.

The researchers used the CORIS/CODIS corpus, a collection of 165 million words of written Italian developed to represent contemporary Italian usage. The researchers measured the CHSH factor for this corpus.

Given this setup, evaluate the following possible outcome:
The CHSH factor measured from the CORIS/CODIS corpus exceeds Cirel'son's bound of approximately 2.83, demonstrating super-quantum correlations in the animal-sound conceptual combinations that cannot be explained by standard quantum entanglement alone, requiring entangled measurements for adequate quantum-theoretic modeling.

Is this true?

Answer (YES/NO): YES